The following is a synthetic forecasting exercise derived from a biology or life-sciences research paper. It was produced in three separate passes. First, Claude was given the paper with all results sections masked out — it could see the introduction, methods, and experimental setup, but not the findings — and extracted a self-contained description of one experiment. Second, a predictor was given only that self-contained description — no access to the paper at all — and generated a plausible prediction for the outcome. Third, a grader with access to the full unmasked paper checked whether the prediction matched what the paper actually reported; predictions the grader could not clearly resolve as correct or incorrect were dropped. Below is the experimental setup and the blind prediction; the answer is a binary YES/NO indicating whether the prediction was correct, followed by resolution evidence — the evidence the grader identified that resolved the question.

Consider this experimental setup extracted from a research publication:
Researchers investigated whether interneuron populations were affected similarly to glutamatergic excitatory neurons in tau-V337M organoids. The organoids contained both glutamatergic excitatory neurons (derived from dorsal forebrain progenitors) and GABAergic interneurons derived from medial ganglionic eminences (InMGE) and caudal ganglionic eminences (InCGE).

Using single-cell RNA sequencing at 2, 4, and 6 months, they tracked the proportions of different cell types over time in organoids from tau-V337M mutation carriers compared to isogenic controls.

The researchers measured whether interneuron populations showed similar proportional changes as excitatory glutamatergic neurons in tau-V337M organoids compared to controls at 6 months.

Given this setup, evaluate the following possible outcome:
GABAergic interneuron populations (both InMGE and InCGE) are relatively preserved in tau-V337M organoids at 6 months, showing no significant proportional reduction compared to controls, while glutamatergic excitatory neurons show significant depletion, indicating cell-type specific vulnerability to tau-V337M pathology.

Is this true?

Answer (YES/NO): YES